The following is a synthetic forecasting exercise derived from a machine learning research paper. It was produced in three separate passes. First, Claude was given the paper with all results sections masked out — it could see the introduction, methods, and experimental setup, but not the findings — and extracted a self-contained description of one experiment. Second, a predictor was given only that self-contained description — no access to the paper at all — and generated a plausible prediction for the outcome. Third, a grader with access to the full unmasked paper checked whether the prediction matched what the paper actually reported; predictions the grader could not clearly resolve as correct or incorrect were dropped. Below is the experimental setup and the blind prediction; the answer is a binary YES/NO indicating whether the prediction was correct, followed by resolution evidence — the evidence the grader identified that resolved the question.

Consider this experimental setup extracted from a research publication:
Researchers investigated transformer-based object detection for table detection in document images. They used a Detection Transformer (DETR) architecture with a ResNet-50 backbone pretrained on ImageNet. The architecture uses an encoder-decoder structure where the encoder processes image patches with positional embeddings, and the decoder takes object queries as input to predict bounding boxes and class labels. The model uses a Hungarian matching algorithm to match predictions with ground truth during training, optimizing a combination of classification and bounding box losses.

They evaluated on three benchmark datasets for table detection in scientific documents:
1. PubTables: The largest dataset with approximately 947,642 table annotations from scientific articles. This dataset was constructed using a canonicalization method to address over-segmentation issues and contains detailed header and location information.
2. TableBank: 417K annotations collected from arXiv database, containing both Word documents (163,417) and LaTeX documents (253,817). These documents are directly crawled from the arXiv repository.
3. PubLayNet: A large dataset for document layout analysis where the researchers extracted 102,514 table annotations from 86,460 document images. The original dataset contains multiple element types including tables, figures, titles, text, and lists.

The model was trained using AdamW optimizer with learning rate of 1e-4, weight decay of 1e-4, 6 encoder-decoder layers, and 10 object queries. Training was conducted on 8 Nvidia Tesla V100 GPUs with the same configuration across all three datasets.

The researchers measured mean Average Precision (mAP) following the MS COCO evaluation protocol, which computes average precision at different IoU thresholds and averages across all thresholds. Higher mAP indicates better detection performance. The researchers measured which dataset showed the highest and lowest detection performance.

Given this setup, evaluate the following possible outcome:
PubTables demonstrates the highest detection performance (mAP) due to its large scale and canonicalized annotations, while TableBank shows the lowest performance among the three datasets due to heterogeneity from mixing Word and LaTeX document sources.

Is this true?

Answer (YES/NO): NO